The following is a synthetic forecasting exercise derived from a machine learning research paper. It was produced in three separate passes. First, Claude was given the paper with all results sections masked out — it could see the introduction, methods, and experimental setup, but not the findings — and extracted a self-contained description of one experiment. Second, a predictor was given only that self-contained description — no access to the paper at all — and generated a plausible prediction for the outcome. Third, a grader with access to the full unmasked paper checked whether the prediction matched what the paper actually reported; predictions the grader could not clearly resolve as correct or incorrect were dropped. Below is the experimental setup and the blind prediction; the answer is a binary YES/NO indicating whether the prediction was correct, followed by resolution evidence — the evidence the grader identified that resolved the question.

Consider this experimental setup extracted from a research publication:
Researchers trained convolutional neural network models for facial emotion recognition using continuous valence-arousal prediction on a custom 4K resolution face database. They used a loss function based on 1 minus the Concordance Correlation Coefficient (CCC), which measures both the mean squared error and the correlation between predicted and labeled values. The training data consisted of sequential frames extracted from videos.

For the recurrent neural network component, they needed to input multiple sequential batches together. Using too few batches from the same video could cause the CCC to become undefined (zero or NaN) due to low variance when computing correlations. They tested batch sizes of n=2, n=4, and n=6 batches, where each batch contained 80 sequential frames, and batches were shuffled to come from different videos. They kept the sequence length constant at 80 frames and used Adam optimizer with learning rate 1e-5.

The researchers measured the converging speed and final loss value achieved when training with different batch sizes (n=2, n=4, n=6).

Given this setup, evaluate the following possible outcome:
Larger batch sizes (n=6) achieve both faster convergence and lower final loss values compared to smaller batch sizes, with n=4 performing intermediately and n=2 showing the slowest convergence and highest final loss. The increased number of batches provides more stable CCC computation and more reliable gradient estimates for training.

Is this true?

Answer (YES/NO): NO